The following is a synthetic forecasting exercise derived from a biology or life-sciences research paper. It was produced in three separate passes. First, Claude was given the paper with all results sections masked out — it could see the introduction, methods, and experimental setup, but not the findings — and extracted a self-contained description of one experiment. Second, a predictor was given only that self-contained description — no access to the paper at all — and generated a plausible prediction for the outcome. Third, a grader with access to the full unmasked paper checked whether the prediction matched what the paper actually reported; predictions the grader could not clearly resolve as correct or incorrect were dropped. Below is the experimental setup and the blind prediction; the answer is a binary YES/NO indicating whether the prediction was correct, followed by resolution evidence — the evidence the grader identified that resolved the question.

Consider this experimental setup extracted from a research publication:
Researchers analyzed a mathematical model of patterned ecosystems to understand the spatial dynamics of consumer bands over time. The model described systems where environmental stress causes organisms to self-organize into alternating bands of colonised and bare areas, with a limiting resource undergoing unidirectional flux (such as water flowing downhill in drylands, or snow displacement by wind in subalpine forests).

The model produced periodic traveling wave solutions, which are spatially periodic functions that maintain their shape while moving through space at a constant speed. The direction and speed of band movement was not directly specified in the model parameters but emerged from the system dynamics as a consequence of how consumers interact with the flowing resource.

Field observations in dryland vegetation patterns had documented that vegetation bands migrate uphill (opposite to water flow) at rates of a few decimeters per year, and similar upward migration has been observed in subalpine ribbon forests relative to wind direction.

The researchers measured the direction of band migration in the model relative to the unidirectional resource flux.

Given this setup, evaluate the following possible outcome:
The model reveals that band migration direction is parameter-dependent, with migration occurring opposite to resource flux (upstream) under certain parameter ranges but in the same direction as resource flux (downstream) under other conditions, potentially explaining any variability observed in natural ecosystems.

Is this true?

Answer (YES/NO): NO